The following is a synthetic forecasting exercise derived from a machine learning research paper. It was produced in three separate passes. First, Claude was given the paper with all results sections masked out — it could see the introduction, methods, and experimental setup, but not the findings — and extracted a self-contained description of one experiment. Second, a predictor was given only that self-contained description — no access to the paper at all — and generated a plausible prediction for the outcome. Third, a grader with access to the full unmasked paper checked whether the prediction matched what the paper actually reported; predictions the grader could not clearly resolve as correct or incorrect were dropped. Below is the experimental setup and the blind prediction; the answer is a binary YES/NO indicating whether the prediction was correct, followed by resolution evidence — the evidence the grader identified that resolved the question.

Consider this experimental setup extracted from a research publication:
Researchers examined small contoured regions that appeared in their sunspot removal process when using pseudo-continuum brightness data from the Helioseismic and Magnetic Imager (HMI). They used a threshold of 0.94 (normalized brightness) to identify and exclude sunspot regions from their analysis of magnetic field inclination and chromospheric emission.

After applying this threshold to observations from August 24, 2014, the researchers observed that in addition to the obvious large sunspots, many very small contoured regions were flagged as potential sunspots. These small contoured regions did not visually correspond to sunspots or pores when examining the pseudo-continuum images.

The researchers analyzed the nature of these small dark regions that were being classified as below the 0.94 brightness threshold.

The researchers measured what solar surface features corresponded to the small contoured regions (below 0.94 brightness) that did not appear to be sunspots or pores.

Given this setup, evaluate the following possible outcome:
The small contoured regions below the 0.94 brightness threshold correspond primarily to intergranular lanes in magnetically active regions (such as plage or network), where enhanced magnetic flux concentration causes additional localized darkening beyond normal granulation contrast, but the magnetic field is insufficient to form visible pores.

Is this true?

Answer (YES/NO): NO